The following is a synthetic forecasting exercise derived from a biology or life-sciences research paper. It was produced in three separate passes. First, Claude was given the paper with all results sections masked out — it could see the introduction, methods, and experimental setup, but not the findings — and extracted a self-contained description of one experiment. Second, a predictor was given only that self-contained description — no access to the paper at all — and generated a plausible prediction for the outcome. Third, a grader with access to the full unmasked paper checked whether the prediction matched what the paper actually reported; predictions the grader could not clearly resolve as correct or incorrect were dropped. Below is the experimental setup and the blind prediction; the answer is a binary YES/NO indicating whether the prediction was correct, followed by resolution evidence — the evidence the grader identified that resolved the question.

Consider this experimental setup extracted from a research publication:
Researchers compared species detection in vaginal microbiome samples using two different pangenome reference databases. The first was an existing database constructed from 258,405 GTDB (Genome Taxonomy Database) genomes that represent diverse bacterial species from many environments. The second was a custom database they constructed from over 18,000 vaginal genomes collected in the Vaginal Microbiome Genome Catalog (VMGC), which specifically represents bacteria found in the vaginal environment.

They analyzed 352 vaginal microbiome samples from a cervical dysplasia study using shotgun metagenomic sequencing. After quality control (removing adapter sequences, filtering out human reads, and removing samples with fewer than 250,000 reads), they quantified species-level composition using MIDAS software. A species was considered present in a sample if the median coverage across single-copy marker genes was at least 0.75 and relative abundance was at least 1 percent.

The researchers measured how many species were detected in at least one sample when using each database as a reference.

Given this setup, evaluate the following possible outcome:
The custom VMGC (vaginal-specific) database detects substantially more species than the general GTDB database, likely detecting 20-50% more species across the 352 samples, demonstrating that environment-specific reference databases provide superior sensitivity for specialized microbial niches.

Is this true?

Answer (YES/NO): NO